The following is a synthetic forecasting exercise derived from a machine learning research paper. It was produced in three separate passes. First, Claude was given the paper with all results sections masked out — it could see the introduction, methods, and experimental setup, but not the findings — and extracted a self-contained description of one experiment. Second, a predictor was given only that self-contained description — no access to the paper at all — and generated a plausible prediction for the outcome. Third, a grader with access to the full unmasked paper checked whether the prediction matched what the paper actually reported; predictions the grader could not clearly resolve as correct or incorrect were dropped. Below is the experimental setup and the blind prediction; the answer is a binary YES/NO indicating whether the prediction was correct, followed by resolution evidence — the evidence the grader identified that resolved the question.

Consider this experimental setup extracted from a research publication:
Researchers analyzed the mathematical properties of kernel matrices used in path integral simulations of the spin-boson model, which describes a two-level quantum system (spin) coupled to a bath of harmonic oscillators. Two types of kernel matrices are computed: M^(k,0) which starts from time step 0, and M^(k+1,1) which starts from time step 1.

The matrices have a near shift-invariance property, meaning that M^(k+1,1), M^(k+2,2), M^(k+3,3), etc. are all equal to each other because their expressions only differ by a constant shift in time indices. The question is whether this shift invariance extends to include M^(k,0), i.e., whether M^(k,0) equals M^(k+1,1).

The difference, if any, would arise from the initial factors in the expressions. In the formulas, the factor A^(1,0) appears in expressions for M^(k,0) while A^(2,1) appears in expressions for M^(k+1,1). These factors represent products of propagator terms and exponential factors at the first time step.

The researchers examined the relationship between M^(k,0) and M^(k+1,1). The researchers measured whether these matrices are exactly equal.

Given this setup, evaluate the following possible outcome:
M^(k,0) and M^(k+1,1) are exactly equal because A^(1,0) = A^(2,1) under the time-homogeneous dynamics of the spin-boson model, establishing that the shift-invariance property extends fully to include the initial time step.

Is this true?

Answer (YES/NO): NO